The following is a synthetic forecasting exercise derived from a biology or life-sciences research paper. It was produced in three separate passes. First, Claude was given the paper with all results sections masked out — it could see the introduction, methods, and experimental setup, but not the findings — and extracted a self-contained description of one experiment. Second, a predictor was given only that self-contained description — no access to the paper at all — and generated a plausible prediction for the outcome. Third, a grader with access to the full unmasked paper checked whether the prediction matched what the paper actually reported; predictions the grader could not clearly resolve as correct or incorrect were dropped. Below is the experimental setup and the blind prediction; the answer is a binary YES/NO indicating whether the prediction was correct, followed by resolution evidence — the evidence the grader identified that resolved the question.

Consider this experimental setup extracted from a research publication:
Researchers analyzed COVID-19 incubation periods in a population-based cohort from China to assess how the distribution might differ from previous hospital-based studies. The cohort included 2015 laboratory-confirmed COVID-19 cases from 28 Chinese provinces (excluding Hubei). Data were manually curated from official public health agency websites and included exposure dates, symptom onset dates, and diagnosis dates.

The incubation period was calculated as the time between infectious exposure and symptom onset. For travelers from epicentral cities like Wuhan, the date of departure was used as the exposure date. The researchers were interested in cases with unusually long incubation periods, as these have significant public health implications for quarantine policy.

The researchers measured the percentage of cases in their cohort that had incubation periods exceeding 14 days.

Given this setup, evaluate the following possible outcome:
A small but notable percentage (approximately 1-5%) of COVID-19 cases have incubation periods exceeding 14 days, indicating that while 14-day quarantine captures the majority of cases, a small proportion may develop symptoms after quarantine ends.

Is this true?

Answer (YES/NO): NO